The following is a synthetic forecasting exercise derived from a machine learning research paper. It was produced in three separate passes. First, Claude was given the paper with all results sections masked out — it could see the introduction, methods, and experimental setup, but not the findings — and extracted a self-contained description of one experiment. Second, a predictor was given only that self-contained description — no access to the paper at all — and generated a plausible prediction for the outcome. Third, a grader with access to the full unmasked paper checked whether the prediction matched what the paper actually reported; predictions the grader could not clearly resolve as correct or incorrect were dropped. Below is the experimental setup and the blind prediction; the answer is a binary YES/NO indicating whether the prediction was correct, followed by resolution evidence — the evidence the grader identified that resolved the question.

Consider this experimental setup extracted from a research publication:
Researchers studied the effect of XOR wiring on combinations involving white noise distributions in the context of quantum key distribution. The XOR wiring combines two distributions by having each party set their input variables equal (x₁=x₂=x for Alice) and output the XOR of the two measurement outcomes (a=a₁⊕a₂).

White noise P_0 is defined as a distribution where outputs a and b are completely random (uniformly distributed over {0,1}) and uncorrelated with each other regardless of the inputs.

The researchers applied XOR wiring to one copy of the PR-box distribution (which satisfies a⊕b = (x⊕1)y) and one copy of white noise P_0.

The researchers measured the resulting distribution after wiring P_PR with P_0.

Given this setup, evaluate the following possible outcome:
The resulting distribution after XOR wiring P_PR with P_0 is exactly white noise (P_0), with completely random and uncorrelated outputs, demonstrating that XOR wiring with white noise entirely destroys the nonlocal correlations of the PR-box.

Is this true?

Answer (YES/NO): YES